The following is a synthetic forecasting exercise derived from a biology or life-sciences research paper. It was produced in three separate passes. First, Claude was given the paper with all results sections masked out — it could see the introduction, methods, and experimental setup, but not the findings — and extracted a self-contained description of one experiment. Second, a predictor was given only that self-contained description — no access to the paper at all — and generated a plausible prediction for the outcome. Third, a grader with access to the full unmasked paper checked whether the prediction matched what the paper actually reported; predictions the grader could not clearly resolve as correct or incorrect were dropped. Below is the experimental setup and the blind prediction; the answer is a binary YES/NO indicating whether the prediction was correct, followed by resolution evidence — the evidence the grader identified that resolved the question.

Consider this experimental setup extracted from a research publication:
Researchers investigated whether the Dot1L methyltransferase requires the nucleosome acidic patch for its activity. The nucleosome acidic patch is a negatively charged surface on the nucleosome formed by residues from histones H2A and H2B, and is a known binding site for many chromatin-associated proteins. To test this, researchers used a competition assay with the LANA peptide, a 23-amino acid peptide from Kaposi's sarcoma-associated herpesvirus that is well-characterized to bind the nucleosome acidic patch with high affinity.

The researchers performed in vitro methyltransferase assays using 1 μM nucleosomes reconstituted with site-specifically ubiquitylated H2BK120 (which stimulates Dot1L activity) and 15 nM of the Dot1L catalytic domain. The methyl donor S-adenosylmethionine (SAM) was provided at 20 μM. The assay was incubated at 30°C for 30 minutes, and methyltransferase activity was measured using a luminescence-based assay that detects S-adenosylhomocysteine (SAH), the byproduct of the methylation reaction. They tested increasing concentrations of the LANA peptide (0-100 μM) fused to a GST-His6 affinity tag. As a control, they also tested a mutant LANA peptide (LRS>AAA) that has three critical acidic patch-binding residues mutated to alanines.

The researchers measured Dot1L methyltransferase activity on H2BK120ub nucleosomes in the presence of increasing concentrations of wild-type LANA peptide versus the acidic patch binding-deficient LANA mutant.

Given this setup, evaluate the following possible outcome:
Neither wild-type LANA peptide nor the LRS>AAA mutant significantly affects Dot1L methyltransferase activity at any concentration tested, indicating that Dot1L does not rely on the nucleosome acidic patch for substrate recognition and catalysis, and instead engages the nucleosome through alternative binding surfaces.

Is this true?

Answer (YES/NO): NO